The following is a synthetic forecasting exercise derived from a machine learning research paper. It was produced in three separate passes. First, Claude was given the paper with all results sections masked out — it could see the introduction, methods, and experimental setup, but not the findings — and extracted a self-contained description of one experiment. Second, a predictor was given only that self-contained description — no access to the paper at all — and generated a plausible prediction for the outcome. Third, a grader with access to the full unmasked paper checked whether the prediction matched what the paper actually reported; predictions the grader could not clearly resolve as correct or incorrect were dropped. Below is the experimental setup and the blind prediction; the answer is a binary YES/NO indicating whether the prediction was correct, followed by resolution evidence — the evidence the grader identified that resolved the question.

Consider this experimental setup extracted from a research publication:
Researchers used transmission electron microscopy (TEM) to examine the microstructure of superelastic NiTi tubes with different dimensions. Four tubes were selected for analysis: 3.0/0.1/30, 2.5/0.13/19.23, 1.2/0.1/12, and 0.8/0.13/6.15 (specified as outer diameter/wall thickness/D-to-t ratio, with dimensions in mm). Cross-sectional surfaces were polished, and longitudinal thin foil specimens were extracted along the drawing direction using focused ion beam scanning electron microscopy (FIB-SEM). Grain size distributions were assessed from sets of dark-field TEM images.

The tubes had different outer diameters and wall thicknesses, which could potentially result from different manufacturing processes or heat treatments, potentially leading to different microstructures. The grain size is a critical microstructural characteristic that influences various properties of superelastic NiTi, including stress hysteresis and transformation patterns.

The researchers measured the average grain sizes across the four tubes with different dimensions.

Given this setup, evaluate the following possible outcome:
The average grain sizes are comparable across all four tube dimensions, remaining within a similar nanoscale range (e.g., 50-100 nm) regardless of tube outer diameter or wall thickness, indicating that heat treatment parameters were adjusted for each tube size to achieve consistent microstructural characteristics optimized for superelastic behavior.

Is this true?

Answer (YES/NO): NO